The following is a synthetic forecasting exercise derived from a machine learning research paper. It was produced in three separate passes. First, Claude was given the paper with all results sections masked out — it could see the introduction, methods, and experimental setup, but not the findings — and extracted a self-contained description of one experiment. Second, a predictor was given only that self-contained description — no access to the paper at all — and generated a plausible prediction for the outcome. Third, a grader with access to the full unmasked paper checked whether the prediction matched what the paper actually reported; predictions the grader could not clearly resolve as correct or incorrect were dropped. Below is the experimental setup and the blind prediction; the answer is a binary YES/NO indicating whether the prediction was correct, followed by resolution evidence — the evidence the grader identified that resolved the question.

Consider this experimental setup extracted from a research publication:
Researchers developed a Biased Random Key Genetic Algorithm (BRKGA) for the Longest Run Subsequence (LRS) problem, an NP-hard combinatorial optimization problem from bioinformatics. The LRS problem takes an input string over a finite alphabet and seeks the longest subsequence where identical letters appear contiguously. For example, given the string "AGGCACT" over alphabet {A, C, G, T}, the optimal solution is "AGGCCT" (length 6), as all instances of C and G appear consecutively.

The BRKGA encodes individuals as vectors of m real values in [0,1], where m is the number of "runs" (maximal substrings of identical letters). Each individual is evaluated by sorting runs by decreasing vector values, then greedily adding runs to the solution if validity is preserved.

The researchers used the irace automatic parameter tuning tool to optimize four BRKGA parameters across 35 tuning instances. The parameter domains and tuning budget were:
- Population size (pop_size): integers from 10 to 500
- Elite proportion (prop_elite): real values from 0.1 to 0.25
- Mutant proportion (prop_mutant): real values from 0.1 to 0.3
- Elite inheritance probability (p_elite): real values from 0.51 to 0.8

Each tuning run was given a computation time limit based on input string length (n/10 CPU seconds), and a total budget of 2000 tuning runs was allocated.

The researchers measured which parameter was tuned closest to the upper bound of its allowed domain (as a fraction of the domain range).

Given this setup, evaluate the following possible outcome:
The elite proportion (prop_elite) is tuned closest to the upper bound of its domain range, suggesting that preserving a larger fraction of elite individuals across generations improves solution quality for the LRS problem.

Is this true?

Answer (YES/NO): NO